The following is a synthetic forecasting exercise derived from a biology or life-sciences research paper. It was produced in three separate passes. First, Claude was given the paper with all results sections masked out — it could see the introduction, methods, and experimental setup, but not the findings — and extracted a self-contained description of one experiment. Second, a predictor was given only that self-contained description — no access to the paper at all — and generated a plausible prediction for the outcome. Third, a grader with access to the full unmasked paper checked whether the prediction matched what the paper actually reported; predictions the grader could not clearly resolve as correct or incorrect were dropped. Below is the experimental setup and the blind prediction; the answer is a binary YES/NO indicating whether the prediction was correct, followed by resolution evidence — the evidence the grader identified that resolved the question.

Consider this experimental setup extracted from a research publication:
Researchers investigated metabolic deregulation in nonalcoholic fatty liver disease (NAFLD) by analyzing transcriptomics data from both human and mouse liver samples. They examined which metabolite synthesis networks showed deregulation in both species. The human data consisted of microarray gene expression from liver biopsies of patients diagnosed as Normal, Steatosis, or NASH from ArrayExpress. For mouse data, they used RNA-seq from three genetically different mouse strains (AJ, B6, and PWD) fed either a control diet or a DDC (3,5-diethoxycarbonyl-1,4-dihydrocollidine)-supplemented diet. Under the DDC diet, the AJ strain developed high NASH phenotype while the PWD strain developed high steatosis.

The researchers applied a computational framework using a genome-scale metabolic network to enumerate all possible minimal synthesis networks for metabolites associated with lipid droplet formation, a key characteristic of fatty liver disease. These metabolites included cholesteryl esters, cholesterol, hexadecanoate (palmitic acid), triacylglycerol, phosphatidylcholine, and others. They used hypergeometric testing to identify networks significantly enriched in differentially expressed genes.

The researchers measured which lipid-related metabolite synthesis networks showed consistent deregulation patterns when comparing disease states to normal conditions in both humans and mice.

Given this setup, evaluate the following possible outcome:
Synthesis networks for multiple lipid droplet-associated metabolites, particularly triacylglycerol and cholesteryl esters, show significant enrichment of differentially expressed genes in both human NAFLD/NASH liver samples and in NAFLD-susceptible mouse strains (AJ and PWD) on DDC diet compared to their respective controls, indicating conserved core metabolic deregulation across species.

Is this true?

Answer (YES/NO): NO